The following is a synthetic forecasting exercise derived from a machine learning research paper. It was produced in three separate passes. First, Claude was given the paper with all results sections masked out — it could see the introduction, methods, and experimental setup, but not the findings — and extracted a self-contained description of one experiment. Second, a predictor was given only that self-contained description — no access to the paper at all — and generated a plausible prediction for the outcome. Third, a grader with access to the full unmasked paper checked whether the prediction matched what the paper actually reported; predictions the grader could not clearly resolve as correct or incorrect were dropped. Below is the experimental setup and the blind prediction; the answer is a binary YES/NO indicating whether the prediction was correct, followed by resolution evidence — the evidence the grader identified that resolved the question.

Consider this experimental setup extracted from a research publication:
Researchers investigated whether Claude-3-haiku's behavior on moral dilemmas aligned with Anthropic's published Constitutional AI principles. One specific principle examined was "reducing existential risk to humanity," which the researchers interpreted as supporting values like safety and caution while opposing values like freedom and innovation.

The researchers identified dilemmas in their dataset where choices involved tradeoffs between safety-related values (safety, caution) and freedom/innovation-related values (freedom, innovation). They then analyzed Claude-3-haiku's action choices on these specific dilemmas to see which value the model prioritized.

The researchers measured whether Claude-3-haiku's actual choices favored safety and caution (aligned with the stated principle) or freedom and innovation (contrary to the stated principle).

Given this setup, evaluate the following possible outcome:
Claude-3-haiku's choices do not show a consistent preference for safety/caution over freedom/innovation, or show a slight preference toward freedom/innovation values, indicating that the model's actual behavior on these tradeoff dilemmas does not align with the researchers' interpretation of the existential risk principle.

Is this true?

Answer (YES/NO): NO